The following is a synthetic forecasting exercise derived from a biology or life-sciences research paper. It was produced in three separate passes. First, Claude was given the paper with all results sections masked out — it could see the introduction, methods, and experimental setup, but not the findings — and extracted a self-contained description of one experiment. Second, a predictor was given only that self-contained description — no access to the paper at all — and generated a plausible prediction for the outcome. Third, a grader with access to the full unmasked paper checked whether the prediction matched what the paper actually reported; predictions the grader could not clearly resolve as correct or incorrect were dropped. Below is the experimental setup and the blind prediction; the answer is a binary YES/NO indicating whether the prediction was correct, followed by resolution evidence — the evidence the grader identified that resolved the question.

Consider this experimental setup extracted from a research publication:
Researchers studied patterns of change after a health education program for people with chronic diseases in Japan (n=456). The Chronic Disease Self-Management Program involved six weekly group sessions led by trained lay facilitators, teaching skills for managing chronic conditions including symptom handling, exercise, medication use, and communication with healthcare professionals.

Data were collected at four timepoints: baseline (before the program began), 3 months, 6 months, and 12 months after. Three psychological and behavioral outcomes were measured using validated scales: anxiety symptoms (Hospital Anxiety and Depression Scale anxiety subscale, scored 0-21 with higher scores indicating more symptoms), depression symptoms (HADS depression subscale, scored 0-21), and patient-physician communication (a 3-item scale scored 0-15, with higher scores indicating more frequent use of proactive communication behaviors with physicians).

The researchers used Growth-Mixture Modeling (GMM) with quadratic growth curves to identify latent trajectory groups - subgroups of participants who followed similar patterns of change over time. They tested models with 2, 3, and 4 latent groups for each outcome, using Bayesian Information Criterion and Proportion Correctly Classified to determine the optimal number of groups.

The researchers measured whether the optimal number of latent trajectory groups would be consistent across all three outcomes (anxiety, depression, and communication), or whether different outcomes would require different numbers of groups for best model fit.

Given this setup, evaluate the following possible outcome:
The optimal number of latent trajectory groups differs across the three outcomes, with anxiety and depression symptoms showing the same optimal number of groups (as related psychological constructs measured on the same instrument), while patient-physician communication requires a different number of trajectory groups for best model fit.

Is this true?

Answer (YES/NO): NO